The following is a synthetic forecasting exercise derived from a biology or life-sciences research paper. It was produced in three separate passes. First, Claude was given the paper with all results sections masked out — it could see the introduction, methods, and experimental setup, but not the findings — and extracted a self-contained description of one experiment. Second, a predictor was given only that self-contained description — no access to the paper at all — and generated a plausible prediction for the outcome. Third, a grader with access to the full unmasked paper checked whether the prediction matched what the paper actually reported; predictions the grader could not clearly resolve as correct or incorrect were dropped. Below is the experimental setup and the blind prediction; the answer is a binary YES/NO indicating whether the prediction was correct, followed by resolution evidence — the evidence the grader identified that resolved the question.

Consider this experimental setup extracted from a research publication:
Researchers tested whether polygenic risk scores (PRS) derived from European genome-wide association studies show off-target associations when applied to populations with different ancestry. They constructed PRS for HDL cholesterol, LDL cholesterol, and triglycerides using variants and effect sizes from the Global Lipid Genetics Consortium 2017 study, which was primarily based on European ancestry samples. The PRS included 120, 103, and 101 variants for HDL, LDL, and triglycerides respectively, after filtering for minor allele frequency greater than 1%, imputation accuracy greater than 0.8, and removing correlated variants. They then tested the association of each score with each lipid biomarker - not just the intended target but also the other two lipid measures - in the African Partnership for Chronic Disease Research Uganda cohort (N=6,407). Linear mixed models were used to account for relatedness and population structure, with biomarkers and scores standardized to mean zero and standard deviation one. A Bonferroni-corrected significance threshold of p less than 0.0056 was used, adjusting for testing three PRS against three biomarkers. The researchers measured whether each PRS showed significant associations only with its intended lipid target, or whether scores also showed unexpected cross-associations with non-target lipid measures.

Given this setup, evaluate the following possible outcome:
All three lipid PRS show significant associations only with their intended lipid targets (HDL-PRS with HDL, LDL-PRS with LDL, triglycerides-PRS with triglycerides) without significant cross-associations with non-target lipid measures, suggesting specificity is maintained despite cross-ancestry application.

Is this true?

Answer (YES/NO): YES